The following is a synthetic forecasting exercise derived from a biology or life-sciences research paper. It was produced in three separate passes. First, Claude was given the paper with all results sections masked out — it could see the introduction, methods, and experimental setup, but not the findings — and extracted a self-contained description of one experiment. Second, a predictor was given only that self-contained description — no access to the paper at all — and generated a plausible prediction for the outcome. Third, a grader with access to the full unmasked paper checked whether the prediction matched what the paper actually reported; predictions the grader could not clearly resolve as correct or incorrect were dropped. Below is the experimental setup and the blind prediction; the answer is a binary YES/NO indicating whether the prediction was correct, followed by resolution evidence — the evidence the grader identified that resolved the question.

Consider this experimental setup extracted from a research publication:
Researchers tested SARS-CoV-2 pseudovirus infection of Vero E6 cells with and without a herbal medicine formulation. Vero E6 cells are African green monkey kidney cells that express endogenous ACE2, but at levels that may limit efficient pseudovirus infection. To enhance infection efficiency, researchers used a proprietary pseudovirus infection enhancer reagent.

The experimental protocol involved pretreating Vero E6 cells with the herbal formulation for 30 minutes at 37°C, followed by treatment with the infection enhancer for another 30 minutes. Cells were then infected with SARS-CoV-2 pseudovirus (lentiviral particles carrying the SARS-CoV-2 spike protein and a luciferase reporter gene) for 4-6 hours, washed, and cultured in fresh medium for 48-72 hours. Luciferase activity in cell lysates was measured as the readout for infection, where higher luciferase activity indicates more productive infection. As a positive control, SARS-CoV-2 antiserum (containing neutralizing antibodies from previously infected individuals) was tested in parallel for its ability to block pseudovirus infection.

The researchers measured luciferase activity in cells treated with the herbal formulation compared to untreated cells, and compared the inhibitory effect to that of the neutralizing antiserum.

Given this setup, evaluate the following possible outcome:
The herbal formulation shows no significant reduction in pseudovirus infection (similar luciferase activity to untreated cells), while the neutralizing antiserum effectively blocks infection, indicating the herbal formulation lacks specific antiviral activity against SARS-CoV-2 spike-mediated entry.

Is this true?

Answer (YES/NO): NO